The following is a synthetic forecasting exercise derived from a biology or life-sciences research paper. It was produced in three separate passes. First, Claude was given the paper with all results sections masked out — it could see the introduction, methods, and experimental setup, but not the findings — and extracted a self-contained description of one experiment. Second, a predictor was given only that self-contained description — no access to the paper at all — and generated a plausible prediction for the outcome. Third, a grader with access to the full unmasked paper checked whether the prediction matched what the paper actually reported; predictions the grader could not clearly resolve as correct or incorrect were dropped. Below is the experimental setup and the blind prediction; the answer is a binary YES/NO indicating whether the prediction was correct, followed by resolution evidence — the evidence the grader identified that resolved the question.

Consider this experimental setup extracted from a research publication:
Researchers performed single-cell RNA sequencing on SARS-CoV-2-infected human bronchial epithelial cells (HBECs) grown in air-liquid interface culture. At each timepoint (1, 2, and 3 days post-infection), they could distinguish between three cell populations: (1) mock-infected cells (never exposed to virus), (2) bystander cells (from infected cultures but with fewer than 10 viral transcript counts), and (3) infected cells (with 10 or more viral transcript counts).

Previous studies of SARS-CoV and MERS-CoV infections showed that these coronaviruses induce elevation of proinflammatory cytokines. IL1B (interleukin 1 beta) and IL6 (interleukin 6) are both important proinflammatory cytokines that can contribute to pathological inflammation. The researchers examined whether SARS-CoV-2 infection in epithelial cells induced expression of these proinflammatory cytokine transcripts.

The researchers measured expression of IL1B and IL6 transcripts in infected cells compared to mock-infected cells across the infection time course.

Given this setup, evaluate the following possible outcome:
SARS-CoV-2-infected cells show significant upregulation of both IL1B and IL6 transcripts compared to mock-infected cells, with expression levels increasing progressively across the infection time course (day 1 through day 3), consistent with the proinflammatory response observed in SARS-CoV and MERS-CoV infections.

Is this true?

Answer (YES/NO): NO